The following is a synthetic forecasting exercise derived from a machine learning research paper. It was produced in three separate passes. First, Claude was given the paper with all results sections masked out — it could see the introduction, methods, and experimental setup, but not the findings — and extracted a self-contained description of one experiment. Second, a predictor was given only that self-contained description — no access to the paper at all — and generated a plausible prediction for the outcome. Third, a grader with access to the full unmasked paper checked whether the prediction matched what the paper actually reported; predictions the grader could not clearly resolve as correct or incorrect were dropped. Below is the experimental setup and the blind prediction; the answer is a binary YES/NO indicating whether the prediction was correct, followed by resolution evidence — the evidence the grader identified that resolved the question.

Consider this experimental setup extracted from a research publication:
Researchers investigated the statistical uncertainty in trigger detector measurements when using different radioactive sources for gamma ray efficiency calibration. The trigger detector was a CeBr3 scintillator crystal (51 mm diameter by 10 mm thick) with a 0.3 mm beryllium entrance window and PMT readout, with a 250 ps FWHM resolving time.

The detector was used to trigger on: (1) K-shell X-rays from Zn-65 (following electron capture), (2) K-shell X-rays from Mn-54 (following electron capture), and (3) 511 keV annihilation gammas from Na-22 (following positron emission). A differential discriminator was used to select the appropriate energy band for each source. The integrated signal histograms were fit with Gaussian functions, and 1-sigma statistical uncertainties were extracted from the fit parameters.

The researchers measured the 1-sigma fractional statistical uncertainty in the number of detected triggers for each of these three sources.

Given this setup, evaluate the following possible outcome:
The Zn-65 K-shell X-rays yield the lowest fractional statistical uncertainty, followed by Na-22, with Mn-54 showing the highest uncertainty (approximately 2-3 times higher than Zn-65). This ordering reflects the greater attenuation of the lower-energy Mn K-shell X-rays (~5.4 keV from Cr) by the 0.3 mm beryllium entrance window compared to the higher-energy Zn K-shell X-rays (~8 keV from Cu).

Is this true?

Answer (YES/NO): NO